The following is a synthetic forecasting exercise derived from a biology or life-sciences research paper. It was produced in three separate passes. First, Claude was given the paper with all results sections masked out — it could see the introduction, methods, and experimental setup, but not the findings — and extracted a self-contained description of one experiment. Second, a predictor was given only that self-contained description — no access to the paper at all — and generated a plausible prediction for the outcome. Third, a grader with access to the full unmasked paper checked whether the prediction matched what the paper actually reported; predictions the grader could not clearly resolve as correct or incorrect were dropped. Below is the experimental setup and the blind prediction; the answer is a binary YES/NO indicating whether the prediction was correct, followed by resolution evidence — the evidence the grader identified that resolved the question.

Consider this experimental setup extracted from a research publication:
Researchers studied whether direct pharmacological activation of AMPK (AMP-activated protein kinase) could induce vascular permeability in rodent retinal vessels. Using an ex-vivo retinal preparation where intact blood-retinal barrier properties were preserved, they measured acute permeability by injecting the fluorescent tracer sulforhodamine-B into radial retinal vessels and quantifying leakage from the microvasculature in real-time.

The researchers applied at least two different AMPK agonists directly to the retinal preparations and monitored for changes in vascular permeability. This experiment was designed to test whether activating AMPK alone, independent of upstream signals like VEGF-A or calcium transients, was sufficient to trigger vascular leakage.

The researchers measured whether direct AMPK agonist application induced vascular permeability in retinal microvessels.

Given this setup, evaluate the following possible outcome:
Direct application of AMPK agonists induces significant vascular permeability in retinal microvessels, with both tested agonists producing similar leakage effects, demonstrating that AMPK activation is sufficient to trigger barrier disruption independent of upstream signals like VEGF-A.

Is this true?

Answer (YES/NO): YES